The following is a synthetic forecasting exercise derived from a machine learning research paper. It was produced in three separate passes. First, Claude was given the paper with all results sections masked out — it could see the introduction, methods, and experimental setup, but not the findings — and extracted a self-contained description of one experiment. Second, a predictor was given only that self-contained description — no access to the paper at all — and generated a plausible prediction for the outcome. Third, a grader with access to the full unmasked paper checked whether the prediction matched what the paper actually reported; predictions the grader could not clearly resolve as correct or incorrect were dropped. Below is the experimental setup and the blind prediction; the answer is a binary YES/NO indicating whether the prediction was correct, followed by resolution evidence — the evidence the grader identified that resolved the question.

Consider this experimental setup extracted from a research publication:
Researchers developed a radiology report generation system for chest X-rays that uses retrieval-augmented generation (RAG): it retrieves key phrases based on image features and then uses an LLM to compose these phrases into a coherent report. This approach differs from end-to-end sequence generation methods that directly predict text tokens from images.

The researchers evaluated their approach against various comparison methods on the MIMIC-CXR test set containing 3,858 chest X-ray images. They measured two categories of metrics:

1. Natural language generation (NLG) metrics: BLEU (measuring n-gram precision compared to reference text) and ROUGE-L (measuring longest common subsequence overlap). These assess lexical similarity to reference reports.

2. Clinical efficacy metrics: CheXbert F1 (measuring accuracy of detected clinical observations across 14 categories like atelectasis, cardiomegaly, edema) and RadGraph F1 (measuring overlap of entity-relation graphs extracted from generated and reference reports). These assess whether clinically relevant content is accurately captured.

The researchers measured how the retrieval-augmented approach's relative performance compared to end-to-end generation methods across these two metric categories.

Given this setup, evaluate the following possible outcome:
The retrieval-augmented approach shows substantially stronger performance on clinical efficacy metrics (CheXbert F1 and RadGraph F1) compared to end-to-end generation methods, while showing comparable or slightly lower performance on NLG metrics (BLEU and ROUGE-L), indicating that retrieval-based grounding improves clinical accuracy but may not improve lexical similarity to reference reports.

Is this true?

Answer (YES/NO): NO